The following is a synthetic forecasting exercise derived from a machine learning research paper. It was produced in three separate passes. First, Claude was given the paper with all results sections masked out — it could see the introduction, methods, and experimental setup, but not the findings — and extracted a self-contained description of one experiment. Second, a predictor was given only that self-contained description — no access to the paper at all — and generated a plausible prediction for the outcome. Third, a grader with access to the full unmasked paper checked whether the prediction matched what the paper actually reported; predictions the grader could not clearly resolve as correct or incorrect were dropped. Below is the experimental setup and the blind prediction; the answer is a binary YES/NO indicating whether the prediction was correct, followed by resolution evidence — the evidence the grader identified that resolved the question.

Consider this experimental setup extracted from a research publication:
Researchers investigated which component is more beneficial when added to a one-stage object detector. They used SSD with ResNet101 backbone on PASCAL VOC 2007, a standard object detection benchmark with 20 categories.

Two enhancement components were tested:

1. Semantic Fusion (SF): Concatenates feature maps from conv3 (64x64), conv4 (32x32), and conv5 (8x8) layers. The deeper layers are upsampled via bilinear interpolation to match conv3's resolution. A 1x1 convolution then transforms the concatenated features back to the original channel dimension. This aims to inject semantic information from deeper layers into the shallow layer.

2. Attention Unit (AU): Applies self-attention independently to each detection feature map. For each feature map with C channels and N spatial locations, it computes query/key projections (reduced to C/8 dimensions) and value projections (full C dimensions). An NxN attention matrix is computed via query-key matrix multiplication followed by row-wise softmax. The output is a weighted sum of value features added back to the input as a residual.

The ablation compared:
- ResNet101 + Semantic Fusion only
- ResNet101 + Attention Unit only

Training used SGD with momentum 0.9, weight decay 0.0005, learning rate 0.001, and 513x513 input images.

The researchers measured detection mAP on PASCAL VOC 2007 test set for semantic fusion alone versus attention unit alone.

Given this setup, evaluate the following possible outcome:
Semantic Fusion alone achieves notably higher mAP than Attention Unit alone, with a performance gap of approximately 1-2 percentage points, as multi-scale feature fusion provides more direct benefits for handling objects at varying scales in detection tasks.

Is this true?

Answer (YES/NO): NO